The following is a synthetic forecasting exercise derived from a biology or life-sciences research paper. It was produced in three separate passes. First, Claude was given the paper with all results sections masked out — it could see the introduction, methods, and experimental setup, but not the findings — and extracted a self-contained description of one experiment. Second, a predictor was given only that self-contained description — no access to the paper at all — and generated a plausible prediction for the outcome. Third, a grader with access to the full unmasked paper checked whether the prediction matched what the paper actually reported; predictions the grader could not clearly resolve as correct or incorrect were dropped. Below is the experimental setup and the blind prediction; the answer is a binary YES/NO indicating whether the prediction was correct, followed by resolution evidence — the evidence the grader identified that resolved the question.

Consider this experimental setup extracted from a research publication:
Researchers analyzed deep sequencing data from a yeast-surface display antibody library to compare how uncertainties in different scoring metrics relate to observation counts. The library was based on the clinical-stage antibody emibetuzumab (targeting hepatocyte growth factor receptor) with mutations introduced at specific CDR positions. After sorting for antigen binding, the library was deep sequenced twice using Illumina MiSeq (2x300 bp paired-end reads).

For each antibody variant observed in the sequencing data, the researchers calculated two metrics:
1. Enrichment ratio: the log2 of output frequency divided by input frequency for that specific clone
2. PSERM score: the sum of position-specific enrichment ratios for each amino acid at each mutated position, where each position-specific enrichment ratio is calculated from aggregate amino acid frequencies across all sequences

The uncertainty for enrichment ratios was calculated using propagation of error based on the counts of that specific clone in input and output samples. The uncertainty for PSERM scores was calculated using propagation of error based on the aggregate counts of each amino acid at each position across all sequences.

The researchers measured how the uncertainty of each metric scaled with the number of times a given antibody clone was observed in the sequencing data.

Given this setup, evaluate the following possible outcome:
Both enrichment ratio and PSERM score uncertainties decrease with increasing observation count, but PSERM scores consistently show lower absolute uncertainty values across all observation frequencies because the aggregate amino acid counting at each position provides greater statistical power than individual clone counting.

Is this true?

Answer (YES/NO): NO